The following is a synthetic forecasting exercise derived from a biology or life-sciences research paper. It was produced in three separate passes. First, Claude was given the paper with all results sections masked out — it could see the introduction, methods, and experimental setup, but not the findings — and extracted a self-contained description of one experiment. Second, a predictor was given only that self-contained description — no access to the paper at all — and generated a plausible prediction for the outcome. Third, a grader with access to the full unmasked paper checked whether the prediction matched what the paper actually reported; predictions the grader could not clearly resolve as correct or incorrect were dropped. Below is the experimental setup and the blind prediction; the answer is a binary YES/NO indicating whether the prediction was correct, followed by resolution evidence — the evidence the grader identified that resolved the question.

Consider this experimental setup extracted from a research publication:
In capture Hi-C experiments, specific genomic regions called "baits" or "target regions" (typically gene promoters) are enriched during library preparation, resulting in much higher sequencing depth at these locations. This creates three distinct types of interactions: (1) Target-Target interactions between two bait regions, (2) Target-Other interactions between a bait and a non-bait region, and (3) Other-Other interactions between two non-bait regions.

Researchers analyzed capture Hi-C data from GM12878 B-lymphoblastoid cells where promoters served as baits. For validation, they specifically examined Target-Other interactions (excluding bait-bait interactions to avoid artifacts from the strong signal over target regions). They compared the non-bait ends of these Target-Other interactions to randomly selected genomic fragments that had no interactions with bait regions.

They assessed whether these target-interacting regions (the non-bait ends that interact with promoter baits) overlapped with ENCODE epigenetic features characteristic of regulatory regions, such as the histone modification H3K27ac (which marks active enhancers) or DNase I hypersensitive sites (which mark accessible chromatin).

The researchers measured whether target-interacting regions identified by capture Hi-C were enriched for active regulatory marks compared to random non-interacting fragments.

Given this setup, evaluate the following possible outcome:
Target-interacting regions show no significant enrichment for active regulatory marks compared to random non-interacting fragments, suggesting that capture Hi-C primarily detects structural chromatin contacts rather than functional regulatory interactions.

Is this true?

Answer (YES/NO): NO